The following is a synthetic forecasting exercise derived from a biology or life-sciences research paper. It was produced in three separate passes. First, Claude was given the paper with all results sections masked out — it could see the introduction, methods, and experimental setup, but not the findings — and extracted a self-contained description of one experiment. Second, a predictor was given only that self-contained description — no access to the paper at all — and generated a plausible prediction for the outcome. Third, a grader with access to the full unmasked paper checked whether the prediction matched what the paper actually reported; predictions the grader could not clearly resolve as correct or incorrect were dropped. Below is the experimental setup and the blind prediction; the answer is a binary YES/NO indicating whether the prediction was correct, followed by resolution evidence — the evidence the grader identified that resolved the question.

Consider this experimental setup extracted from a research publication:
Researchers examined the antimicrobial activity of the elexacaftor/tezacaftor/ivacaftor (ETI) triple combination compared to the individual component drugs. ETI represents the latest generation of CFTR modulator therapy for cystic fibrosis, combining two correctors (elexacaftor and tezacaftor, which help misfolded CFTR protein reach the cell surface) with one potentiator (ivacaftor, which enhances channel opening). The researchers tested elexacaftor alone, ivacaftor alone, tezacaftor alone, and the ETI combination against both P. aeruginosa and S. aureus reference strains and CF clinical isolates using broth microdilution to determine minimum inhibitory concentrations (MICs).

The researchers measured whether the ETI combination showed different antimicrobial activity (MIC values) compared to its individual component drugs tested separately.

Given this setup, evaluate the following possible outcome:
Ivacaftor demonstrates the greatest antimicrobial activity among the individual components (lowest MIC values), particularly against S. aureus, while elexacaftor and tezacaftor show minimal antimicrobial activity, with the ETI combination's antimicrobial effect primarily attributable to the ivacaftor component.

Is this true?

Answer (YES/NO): NO